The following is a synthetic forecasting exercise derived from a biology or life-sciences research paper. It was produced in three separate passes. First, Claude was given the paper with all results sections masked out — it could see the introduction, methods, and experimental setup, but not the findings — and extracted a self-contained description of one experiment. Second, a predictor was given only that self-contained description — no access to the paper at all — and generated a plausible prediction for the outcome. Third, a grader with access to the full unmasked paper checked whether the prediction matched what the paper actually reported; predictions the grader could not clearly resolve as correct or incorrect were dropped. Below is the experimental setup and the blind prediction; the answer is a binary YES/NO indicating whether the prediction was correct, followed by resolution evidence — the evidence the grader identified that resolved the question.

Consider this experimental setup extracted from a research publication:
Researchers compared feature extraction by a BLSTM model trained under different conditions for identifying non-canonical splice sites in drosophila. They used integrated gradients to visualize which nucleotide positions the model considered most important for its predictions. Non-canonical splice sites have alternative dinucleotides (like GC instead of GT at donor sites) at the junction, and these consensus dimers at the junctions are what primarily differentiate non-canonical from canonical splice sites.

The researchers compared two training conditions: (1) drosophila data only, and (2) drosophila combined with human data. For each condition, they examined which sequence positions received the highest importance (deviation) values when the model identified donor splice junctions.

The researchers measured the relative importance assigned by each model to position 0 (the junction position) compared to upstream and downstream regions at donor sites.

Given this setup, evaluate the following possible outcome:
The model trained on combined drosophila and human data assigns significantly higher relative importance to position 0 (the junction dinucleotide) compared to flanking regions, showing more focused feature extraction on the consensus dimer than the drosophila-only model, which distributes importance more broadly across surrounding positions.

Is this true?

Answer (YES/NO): YES